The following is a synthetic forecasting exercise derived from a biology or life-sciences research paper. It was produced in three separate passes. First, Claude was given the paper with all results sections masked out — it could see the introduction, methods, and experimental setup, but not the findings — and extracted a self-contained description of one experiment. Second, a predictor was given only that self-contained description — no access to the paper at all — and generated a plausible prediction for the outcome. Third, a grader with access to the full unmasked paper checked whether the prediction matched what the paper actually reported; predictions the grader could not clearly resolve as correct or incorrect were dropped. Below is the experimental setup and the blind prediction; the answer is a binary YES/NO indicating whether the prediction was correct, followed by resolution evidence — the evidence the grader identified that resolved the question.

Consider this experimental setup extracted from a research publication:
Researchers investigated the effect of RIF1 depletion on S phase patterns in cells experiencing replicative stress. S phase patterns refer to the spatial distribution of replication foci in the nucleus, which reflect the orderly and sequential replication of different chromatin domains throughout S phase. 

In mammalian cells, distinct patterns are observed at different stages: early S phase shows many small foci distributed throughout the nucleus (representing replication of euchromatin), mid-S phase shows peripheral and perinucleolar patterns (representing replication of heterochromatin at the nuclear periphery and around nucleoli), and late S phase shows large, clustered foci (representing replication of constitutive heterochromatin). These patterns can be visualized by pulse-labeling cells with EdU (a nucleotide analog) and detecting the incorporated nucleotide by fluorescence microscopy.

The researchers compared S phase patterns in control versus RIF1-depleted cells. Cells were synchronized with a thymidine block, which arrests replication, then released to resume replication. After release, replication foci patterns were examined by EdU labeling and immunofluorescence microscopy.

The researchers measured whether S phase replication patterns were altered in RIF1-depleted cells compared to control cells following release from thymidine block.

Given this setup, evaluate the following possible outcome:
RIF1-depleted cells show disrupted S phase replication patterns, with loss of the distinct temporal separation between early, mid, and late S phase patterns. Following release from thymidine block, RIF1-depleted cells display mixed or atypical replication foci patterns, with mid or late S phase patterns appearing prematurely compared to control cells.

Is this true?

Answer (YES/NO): NO